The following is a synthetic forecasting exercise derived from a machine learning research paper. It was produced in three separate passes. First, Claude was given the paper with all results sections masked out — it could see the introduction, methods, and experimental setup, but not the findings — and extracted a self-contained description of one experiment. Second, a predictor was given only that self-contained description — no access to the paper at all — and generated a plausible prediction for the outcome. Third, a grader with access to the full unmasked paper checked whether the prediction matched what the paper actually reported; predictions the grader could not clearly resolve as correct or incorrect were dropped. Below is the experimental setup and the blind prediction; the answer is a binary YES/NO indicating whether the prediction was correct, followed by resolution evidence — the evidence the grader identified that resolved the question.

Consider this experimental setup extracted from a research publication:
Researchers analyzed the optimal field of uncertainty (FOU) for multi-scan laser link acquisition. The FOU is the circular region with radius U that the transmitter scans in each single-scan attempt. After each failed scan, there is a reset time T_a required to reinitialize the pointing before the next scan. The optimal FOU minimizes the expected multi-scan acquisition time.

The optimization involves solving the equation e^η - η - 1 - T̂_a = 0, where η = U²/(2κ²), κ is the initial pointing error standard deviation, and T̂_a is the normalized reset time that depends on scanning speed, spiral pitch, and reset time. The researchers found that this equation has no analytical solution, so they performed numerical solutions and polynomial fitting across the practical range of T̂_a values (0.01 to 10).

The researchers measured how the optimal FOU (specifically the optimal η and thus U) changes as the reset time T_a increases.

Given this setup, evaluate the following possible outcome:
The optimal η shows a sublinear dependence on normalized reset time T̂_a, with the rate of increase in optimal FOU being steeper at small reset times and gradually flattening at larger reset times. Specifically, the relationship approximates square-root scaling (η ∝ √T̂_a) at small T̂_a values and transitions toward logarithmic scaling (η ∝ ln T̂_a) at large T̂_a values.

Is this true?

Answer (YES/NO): NO